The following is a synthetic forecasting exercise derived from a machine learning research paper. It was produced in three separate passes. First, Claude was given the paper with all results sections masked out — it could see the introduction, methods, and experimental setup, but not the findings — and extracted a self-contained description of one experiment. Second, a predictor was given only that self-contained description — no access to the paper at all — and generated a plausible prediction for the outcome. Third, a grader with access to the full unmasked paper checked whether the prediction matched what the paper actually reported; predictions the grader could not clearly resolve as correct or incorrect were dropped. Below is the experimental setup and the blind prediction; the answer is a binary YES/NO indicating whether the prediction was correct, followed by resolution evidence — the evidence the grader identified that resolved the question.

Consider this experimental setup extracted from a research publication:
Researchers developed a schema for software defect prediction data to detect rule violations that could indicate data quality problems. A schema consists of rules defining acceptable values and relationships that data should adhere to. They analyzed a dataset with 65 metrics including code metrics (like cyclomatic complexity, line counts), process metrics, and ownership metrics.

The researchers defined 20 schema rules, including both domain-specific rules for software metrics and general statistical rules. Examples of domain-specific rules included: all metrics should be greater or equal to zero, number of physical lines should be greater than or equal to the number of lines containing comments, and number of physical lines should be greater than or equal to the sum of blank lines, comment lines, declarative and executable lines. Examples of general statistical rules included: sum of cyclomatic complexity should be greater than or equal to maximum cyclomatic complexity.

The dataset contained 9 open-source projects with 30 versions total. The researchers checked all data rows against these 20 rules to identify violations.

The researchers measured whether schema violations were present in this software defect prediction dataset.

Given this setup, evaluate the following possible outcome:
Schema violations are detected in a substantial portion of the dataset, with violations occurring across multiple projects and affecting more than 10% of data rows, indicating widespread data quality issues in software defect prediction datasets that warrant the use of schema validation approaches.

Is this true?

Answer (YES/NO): NO